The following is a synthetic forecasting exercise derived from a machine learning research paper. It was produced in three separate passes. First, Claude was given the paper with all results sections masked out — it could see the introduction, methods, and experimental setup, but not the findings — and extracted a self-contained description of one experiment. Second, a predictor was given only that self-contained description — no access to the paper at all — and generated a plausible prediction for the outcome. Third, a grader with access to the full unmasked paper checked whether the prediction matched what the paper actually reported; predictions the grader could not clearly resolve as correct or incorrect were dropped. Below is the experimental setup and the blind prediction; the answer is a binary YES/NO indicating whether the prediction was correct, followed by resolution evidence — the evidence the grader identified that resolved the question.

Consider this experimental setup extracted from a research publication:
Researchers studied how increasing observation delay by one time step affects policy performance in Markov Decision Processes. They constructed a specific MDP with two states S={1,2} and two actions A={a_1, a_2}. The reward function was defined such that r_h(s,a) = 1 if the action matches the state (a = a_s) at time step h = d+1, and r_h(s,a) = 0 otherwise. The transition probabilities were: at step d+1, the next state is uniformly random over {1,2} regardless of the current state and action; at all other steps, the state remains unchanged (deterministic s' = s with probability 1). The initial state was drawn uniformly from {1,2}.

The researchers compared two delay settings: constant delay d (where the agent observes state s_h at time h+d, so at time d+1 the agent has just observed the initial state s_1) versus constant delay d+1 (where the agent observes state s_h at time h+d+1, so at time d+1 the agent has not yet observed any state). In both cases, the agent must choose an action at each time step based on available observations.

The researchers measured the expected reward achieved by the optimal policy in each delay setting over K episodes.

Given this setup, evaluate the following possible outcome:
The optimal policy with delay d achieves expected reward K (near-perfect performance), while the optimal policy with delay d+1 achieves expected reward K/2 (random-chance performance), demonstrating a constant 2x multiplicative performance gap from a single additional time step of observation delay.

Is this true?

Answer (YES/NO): YES